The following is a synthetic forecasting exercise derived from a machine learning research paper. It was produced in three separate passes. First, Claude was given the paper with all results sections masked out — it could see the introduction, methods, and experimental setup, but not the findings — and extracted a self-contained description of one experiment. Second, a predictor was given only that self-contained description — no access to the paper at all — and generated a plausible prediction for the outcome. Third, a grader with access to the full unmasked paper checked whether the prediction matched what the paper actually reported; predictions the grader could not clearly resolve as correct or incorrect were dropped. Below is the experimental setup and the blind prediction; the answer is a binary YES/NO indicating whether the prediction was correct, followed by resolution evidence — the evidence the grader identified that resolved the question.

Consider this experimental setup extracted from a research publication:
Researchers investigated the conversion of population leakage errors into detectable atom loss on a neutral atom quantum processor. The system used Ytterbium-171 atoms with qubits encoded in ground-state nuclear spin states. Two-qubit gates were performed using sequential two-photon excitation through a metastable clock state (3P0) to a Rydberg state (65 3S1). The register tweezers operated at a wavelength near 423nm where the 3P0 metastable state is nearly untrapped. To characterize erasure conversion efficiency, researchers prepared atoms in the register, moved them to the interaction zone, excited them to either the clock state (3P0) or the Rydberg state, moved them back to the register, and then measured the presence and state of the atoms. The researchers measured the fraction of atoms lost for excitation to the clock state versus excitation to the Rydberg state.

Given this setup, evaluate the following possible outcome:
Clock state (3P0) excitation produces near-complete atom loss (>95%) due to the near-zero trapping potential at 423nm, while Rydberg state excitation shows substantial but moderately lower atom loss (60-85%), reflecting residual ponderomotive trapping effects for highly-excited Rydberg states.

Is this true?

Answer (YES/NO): YES